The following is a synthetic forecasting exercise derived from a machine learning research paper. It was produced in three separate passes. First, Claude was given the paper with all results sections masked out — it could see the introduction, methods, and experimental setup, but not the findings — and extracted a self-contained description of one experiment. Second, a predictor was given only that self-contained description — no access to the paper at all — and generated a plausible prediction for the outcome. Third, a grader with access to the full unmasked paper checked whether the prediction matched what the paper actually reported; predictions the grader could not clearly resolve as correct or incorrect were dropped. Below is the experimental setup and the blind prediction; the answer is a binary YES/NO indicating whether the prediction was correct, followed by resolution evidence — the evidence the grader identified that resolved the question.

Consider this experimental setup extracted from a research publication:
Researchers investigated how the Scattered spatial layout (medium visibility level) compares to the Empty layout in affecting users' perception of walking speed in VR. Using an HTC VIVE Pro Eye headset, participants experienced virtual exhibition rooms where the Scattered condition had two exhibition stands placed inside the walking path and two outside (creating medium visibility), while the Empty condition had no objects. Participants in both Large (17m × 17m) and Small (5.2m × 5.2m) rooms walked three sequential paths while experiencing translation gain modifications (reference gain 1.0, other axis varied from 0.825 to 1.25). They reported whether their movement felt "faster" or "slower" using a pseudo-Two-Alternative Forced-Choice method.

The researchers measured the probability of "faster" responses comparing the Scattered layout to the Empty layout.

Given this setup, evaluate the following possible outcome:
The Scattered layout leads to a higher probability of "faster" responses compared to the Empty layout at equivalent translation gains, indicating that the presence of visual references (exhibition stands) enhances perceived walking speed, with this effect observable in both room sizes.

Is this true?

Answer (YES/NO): NO